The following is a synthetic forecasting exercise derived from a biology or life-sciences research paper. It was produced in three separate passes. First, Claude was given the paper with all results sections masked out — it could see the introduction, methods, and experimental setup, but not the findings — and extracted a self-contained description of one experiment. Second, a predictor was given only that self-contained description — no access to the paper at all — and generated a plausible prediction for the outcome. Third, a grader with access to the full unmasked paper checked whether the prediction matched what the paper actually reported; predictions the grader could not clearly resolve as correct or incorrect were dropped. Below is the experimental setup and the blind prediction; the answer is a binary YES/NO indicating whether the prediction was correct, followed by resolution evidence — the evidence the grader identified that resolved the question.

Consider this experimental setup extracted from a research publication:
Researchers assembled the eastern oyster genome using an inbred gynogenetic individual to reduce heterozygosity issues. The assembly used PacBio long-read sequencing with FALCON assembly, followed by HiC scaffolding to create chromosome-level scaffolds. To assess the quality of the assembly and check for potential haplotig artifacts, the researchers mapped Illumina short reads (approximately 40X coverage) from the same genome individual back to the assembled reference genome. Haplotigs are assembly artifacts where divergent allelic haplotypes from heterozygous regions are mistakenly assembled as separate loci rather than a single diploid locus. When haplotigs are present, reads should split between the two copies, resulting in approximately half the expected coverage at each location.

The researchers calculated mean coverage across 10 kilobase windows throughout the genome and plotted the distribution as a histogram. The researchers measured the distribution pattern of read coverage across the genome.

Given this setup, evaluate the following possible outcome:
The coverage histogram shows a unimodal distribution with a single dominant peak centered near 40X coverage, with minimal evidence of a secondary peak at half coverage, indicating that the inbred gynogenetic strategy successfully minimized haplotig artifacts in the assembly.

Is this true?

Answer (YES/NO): NO